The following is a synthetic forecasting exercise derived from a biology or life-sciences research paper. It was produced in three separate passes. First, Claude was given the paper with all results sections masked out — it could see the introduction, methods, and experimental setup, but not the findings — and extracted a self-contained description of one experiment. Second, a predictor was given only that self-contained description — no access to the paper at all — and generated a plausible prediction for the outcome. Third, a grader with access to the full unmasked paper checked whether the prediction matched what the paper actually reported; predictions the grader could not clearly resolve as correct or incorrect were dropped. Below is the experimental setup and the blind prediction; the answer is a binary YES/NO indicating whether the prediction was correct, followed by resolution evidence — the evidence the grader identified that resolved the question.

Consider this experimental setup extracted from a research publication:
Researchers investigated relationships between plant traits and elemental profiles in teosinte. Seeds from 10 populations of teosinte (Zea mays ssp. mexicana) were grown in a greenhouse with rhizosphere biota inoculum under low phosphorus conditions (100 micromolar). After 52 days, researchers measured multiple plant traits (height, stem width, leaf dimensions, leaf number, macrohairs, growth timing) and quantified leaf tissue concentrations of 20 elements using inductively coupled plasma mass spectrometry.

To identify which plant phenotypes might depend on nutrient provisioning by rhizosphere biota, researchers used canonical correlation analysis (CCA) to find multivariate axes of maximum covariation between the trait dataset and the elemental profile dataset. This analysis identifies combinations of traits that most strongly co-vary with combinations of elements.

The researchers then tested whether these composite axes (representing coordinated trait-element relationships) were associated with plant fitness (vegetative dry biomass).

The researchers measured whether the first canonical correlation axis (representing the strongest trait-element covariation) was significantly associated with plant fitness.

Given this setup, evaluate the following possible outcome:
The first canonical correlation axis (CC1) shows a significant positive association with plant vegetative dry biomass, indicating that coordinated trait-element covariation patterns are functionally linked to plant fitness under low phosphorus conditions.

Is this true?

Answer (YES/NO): YES